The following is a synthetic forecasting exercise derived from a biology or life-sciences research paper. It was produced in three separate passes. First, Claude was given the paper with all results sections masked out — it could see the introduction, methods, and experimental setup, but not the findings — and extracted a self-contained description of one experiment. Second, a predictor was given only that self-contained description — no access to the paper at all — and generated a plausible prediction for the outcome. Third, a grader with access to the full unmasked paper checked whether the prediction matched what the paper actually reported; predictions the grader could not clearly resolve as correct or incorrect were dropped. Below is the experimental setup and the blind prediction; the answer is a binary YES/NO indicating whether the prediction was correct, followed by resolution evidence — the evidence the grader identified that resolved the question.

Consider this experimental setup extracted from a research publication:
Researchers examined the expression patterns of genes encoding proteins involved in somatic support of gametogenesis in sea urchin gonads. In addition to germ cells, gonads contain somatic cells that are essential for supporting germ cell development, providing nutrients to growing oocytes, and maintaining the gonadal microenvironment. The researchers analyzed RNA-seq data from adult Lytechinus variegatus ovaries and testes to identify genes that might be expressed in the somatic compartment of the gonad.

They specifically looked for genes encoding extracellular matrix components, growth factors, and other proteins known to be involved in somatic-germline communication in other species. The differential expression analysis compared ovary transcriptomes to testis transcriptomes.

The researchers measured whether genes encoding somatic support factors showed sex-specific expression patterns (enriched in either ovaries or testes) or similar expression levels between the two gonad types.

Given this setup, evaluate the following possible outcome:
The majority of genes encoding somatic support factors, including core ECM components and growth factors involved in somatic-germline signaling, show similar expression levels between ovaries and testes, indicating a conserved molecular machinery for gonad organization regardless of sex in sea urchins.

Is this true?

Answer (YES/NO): NO